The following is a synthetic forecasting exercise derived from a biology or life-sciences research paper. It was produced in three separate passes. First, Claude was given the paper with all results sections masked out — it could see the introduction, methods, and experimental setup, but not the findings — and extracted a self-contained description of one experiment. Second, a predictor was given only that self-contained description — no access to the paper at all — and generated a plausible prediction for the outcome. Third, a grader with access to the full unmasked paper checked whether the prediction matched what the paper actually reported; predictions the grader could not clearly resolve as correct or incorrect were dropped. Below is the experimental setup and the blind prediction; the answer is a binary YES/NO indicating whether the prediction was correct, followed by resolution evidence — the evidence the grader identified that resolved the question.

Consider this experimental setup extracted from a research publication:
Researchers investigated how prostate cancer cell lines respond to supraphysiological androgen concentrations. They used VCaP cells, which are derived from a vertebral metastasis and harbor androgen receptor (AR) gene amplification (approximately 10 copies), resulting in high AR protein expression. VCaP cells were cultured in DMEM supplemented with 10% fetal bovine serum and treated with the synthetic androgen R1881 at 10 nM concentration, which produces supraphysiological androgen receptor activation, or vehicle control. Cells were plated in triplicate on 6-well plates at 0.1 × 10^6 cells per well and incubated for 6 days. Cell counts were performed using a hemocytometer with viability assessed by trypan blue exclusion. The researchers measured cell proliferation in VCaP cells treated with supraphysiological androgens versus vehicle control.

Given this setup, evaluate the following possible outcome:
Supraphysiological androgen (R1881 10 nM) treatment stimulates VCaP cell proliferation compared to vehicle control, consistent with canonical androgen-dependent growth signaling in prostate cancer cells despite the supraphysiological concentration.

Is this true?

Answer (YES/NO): NO